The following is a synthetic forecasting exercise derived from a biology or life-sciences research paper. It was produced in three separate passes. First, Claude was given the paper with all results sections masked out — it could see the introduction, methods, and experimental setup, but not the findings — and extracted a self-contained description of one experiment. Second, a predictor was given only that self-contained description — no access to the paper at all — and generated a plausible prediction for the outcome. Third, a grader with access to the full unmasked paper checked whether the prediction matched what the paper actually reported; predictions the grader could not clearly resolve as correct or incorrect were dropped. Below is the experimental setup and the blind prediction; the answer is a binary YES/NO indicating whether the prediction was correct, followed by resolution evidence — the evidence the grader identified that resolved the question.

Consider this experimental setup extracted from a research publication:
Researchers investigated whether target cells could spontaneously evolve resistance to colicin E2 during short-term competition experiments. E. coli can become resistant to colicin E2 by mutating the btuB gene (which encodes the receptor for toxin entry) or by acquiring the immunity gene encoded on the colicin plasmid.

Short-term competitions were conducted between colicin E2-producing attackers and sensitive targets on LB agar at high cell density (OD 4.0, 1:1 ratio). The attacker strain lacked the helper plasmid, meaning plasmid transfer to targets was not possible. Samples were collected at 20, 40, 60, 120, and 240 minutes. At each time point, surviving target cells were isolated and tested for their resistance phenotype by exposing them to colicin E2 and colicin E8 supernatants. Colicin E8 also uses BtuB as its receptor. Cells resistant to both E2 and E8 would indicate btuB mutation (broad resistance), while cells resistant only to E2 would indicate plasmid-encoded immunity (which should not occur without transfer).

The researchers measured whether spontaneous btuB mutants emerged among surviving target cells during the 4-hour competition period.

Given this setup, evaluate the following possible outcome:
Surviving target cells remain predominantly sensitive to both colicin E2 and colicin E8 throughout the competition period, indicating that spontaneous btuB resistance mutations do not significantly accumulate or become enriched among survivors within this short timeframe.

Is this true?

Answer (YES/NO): NO